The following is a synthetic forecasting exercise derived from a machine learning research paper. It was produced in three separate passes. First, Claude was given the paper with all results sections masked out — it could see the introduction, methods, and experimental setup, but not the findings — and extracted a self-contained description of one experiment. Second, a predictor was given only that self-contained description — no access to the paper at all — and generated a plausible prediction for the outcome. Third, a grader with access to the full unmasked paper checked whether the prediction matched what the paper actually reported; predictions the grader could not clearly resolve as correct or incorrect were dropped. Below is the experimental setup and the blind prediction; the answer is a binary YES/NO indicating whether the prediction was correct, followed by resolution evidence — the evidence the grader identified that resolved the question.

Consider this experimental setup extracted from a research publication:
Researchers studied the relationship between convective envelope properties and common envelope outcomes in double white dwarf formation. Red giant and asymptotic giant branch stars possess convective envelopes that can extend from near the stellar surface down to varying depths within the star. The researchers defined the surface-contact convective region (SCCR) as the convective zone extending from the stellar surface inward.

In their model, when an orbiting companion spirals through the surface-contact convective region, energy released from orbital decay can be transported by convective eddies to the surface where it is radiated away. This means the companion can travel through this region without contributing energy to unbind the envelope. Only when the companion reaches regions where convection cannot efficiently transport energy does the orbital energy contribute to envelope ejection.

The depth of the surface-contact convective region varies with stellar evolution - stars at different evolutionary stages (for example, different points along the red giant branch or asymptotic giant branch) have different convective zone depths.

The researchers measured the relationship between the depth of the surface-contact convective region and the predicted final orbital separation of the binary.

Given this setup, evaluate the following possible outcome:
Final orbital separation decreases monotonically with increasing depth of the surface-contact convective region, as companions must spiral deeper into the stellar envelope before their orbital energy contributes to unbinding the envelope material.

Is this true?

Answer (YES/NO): YES